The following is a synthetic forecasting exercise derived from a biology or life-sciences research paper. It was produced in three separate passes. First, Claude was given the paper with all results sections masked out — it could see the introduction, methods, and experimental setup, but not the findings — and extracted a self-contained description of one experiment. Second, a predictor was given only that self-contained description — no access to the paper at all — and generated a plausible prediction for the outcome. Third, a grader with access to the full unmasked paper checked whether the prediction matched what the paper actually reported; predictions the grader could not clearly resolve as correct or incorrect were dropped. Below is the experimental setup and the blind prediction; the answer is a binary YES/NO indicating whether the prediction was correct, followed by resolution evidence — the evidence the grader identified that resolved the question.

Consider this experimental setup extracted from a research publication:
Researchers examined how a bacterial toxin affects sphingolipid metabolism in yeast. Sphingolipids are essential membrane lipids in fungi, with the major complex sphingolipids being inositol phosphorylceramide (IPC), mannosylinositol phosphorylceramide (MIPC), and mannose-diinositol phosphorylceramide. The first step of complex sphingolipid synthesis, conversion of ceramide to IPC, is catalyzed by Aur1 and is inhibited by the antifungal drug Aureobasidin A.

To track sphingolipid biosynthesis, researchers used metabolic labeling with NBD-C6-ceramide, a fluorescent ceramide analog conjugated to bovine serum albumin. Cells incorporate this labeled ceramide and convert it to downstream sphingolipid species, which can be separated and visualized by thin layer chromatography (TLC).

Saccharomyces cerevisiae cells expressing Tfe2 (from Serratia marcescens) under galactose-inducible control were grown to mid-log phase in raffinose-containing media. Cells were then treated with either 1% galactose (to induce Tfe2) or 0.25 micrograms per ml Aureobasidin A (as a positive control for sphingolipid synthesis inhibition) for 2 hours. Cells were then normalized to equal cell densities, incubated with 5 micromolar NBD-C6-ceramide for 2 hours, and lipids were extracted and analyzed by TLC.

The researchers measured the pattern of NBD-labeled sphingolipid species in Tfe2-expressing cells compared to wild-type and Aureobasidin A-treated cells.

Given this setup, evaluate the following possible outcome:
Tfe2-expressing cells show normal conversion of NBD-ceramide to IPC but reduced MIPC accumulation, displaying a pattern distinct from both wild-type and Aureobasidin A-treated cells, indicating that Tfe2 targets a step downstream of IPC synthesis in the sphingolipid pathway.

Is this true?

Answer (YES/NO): NO